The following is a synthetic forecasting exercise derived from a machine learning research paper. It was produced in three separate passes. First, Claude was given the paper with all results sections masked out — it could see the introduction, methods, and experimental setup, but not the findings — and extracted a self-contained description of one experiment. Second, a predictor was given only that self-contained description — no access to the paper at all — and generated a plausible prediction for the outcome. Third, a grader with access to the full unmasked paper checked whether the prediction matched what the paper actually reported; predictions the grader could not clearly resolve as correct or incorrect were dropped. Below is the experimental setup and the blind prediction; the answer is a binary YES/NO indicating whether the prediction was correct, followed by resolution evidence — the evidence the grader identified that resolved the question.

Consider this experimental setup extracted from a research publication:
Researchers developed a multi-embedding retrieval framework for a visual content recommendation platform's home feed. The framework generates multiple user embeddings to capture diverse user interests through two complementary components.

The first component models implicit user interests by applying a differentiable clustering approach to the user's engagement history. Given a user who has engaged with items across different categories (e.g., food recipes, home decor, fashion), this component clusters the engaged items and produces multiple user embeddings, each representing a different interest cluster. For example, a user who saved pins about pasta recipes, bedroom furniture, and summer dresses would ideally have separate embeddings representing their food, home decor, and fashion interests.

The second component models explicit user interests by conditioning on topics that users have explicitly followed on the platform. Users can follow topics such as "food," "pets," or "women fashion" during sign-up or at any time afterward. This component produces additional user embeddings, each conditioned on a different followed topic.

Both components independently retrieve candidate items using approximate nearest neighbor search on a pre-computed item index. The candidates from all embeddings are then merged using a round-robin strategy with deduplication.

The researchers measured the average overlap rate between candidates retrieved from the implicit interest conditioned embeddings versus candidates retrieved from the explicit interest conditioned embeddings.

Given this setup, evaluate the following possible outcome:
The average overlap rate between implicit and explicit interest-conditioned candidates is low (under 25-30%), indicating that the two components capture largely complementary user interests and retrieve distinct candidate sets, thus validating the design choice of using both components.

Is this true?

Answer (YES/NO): YES